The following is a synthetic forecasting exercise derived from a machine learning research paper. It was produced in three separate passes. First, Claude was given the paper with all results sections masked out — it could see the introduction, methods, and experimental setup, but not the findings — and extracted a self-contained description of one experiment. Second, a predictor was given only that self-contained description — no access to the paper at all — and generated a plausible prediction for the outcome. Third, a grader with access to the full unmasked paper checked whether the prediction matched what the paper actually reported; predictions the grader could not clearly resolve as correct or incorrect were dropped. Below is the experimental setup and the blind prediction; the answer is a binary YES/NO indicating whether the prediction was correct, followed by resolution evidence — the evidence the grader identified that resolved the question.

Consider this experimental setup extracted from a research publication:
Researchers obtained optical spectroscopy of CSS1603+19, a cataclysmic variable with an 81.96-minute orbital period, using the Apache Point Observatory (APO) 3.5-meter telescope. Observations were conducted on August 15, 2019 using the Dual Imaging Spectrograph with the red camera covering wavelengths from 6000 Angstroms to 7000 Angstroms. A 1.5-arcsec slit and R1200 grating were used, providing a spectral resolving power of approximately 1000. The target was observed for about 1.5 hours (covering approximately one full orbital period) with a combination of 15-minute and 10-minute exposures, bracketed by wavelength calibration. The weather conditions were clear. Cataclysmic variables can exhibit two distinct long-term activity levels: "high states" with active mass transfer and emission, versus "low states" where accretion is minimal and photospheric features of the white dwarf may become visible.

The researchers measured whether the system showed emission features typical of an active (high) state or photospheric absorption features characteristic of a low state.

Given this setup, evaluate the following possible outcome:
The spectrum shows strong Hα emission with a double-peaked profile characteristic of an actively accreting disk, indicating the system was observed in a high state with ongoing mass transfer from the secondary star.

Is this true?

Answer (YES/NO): NO